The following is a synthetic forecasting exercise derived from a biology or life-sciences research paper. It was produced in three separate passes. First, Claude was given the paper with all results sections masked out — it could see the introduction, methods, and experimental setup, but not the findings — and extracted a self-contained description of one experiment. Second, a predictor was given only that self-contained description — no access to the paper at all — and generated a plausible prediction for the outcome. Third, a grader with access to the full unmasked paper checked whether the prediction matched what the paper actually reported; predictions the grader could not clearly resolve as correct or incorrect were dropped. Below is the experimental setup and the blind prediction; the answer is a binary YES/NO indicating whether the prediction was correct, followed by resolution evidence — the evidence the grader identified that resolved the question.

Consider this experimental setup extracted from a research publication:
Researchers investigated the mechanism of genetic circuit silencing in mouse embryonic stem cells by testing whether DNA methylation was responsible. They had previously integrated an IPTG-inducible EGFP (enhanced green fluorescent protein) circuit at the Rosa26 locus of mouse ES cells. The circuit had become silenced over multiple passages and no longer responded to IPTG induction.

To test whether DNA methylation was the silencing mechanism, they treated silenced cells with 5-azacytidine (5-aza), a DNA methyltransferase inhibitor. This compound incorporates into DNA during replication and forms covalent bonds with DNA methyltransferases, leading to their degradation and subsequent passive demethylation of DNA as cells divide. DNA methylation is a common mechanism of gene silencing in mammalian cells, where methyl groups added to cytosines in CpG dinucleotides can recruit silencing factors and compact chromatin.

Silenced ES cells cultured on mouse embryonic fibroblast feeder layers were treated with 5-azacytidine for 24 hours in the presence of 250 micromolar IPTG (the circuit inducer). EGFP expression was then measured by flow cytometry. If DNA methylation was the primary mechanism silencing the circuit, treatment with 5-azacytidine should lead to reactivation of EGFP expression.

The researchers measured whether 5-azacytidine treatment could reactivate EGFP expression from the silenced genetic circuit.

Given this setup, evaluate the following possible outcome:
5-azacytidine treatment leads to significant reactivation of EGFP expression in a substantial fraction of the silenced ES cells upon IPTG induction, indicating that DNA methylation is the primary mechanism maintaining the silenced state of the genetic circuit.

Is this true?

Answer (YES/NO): NO